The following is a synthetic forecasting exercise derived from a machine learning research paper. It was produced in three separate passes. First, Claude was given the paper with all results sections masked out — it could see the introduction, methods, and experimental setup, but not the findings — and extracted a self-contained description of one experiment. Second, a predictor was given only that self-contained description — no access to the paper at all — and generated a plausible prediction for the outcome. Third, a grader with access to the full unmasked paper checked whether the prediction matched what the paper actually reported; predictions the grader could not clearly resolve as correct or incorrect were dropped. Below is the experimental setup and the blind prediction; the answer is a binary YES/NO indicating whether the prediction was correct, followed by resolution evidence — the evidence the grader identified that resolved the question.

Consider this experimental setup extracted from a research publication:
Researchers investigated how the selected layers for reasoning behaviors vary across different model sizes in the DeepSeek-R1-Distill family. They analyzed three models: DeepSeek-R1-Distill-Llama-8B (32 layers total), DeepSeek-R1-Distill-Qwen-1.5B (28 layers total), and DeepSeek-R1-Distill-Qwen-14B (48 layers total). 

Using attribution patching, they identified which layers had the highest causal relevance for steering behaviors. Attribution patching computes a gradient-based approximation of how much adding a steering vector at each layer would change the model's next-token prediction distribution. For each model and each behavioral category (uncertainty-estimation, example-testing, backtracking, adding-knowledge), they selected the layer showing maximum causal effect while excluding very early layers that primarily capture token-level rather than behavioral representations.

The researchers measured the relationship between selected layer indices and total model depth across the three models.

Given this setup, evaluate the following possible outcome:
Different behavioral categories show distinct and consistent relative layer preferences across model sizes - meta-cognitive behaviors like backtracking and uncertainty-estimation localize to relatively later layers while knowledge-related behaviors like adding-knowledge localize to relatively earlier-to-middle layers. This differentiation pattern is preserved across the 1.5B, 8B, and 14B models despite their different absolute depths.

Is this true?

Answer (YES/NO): NO